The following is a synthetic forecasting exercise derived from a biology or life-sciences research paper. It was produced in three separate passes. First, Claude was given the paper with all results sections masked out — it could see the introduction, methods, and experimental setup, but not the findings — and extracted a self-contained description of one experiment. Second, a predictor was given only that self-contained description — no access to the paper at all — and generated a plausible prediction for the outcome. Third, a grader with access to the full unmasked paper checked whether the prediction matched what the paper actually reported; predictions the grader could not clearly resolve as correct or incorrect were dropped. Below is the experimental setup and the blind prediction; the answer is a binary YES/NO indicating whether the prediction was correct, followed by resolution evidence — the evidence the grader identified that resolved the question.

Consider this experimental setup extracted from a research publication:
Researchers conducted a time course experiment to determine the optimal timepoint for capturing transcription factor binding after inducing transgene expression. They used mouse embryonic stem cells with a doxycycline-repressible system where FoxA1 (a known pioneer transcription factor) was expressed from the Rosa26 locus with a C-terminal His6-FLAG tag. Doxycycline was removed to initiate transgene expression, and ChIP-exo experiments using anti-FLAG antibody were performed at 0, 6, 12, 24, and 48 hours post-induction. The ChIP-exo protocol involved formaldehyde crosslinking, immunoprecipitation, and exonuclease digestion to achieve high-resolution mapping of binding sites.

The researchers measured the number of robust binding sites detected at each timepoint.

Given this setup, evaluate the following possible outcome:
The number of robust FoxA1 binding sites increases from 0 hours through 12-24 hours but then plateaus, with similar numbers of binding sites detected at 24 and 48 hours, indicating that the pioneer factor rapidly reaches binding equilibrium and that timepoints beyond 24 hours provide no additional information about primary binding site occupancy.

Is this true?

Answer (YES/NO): YES